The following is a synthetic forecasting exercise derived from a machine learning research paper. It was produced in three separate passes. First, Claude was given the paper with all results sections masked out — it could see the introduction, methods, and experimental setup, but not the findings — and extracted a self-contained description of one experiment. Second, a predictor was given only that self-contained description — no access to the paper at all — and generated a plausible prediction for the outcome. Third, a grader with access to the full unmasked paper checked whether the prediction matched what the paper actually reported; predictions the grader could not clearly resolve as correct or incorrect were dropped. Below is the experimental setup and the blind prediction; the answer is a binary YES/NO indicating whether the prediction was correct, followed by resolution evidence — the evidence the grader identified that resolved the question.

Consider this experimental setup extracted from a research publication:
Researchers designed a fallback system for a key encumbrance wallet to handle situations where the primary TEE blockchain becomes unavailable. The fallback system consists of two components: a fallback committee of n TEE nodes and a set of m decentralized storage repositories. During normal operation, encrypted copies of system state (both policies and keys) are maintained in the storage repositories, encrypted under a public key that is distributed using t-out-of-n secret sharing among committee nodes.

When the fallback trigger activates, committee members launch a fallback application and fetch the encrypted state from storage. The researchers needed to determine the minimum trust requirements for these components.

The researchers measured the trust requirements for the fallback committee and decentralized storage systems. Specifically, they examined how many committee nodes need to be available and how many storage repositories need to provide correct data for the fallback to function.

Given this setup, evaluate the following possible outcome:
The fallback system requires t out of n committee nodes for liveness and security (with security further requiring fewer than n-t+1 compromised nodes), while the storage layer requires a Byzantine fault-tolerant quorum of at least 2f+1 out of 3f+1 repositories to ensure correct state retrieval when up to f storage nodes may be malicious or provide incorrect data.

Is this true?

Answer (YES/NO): NO